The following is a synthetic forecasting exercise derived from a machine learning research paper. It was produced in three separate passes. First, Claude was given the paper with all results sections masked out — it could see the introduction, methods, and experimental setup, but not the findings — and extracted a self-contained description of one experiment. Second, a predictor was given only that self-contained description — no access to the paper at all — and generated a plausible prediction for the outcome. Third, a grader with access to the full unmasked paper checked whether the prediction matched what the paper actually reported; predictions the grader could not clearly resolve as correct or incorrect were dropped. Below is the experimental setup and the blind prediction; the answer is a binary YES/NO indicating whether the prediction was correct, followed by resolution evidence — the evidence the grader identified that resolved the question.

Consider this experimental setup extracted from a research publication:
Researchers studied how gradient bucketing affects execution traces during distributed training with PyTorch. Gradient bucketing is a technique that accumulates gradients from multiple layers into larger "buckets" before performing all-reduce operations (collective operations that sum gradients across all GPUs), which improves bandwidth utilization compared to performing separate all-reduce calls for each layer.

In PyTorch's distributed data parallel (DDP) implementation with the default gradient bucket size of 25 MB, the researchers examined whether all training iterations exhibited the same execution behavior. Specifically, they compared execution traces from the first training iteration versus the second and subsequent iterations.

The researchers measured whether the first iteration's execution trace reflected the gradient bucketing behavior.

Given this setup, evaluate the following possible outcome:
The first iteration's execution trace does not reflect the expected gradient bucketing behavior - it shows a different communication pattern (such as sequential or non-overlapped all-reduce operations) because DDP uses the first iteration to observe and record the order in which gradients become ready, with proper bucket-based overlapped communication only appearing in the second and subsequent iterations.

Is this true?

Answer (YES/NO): YES